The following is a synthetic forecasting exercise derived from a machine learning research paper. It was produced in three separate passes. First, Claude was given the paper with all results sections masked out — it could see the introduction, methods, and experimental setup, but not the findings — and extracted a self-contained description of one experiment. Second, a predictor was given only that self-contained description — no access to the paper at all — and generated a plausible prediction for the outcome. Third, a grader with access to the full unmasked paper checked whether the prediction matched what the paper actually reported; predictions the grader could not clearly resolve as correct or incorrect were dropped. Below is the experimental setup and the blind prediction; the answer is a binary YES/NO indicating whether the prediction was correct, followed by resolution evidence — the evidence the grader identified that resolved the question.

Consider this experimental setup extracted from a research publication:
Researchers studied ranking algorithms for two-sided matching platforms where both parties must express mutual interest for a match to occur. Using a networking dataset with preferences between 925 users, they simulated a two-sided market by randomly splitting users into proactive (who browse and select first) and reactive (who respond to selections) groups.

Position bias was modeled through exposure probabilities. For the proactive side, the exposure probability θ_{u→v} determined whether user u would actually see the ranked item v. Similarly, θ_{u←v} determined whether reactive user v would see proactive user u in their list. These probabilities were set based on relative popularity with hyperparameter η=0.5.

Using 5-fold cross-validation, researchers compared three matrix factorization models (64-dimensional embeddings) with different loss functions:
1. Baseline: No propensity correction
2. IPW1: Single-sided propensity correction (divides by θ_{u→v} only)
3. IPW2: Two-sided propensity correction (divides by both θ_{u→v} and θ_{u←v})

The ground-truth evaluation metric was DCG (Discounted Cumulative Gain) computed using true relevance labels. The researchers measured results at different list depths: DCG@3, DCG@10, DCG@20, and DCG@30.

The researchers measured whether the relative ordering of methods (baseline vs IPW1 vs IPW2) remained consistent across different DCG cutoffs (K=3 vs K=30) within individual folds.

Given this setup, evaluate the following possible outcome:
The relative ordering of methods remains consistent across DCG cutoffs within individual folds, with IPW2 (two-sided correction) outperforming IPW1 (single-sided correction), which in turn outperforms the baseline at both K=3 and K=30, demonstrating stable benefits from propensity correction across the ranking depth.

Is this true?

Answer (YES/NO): NO